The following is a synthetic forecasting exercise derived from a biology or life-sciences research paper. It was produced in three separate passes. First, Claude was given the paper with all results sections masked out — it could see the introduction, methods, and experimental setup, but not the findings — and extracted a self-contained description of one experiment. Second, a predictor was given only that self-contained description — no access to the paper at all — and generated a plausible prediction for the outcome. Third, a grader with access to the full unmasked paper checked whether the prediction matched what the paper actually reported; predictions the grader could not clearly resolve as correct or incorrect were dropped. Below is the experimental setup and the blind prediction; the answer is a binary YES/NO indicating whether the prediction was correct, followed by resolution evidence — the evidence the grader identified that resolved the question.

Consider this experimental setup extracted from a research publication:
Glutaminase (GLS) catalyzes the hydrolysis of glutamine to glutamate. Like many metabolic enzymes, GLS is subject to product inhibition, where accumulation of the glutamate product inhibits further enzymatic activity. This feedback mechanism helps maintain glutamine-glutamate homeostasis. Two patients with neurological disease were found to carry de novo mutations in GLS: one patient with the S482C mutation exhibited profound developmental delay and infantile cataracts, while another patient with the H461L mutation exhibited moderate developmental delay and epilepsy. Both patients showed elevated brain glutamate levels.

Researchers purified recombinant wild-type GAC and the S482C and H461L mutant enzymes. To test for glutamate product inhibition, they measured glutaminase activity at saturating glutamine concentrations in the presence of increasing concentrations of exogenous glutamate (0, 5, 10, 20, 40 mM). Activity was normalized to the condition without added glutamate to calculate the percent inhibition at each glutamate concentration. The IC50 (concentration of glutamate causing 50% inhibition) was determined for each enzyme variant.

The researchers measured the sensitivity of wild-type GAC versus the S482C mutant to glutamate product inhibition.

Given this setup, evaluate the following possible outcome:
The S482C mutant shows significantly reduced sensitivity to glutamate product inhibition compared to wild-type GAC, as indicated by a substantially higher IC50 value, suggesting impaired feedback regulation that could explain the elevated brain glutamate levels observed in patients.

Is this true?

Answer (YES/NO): YES